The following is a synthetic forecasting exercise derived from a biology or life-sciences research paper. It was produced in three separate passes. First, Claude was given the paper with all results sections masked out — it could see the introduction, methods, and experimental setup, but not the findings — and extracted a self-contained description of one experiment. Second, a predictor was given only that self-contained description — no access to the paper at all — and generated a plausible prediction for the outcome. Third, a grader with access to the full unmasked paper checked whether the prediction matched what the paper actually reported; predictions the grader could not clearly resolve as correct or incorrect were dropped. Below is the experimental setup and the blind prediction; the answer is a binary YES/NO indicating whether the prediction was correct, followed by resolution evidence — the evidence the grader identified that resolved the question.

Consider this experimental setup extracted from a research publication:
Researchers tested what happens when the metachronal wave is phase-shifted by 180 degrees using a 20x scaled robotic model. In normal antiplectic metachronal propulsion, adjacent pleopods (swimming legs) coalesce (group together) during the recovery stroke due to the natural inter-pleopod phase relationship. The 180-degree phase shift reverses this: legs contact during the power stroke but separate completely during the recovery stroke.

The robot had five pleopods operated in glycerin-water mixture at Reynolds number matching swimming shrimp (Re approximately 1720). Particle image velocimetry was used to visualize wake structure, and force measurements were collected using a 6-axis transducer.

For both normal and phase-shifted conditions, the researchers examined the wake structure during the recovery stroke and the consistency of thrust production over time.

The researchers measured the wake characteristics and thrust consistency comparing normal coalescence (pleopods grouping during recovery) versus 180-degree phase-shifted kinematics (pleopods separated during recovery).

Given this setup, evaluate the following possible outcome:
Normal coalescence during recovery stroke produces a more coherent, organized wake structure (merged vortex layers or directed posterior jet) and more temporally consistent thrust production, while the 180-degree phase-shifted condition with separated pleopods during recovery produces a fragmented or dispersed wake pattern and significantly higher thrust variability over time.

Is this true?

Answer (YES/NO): YES